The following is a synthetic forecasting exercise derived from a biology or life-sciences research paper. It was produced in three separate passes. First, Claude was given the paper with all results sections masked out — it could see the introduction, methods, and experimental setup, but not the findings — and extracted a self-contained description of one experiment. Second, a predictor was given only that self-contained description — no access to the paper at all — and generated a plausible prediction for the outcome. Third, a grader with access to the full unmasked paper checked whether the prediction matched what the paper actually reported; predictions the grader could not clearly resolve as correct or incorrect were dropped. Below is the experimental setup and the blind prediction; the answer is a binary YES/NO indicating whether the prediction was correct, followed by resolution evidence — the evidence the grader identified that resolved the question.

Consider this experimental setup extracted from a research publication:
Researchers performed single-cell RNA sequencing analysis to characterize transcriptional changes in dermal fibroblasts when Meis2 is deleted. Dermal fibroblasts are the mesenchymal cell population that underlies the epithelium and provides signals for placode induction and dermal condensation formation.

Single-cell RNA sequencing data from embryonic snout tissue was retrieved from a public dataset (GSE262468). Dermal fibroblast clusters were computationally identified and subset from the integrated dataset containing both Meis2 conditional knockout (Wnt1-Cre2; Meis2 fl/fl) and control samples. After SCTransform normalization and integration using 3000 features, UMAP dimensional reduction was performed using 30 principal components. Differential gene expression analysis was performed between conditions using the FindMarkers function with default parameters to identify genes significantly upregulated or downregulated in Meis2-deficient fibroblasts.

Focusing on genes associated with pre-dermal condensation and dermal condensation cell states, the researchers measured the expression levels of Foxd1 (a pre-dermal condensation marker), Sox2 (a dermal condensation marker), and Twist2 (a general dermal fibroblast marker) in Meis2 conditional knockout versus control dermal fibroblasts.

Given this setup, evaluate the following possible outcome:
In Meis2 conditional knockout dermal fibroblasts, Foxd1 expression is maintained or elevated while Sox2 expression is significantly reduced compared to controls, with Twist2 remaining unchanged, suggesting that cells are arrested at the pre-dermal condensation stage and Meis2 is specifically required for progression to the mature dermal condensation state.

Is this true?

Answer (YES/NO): NO